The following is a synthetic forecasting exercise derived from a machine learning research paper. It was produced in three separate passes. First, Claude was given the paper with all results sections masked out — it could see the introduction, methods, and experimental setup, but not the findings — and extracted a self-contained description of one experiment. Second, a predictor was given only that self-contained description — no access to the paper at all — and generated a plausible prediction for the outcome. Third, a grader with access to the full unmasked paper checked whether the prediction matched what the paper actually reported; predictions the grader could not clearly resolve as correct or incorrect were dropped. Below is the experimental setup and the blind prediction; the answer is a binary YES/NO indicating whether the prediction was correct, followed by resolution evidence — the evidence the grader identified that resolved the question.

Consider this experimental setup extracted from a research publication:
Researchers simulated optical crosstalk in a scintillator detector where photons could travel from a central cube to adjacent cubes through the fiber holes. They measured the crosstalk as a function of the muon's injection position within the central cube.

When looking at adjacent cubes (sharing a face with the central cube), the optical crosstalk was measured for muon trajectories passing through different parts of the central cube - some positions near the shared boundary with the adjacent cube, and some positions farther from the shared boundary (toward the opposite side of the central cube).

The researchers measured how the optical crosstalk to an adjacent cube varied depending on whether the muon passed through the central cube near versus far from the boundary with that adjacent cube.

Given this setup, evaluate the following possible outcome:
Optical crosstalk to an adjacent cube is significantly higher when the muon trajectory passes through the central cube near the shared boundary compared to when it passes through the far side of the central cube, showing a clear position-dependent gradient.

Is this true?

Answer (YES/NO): YES